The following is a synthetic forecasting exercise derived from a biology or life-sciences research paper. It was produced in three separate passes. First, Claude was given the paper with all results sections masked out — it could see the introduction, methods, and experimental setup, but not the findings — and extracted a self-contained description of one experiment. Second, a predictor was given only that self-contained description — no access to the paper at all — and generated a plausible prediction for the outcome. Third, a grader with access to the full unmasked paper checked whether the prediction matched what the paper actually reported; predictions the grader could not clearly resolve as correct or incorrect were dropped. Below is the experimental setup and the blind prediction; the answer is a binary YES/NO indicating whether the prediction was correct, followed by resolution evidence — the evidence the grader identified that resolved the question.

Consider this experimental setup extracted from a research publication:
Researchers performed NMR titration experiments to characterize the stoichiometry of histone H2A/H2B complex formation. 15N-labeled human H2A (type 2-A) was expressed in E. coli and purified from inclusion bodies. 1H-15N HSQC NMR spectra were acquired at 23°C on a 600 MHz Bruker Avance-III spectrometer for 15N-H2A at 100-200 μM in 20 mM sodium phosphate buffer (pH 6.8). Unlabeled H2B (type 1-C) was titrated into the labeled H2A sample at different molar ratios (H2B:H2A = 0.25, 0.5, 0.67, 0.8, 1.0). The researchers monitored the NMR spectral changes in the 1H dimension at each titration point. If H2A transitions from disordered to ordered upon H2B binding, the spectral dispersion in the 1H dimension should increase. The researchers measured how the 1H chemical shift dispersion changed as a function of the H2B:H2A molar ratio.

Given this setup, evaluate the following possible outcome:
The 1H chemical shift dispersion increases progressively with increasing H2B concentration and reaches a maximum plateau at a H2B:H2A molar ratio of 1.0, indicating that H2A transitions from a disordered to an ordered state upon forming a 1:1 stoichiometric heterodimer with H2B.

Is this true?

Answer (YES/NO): YES